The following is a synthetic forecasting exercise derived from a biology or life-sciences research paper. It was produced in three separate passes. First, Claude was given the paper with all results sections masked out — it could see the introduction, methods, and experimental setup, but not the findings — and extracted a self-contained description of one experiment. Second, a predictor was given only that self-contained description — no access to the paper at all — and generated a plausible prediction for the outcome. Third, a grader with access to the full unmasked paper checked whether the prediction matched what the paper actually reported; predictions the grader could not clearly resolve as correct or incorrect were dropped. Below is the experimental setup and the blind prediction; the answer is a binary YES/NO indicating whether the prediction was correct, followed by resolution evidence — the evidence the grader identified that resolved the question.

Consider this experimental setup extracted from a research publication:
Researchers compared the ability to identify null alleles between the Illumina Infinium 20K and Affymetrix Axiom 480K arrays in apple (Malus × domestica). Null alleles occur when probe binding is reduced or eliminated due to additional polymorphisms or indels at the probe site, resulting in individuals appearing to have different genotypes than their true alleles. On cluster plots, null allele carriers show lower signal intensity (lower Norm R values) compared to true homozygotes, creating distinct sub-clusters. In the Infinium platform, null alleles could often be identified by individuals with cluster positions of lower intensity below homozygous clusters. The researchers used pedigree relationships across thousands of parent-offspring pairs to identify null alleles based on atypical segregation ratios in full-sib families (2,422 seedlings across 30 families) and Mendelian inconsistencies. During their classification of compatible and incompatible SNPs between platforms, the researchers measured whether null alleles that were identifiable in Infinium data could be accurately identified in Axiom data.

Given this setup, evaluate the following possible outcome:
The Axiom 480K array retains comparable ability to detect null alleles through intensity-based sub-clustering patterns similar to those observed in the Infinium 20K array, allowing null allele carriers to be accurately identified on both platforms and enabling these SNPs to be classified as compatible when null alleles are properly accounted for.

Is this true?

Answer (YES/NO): NO